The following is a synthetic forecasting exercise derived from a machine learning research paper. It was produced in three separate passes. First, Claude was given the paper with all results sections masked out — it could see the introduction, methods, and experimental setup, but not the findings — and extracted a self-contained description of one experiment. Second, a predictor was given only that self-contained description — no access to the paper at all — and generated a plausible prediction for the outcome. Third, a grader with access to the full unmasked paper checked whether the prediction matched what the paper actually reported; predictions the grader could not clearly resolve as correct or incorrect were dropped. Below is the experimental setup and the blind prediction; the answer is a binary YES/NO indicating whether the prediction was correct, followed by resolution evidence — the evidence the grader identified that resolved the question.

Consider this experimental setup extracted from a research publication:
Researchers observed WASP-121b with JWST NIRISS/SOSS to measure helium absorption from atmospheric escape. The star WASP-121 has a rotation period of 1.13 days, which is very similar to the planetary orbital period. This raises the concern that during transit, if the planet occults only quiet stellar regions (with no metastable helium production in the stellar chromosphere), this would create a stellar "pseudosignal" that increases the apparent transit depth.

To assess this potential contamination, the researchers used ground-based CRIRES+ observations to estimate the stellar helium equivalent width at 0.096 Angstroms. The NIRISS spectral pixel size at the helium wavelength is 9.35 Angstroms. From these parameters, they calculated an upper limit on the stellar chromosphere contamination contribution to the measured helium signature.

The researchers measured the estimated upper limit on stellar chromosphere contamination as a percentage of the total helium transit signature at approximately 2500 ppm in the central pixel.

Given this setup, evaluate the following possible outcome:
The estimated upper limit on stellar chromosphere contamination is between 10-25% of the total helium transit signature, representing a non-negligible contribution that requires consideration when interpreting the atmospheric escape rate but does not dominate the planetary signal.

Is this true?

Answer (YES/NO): NO